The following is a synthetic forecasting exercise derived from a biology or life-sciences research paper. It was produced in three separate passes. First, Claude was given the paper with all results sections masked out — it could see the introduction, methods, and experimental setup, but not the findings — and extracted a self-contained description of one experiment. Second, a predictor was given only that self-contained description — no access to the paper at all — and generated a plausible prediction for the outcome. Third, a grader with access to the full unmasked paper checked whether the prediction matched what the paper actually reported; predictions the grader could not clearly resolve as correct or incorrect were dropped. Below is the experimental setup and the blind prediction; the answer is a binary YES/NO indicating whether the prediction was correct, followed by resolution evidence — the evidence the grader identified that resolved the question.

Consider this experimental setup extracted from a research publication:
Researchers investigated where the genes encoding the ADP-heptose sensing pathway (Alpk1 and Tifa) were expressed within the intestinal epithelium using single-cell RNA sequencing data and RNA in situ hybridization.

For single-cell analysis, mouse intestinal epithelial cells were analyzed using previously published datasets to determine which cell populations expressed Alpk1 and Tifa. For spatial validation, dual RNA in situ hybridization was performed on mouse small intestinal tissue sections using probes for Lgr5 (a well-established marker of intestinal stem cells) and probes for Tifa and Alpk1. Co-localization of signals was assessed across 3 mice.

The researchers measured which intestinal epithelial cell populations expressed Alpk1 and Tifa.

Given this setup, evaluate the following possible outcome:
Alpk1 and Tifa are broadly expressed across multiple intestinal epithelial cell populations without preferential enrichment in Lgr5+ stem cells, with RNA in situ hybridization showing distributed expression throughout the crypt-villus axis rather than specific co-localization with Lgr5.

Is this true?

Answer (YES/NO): NO